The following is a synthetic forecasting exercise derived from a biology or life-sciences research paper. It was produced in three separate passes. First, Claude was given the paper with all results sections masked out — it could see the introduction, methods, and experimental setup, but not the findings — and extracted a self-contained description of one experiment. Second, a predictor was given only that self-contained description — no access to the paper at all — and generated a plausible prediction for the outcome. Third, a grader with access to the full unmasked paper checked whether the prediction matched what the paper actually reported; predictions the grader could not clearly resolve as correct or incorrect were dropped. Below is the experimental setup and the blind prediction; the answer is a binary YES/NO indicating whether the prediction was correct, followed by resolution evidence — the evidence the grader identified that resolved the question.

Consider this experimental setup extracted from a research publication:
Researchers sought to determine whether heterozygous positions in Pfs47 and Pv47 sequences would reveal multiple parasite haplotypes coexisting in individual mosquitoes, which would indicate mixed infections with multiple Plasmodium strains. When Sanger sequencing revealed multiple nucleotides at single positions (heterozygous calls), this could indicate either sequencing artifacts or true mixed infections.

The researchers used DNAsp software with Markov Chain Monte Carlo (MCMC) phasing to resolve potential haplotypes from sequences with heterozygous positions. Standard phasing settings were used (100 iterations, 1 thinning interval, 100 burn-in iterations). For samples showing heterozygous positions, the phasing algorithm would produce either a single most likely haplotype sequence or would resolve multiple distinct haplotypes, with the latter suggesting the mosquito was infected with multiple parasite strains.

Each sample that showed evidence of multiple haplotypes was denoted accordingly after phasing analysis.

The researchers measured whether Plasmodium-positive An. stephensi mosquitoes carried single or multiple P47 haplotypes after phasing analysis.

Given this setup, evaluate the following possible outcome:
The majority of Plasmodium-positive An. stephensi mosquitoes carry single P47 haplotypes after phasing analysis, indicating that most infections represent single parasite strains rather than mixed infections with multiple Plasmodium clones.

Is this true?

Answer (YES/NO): YES